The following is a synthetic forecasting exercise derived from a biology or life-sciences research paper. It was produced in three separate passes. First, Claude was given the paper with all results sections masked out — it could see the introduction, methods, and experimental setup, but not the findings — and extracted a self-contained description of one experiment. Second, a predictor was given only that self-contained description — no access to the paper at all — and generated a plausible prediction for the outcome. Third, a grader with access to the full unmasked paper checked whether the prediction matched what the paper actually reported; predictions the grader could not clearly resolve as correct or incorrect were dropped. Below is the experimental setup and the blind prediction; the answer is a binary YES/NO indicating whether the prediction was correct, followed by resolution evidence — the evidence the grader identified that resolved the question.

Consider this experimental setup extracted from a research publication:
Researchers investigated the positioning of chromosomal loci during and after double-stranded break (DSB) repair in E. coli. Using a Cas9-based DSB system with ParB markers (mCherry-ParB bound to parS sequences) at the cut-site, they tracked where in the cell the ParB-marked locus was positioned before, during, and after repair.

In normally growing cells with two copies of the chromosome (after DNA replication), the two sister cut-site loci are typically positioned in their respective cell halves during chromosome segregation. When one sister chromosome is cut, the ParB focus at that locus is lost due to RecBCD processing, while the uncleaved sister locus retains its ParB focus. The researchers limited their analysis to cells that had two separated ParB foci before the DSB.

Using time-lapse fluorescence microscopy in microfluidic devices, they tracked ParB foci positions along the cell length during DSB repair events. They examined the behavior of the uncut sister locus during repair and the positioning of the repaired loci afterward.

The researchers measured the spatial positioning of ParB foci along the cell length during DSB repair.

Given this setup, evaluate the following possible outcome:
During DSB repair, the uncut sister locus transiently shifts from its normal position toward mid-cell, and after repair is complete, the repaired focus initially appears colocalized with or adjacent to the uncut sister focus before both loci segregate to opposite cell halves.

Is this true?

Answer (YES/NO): YES